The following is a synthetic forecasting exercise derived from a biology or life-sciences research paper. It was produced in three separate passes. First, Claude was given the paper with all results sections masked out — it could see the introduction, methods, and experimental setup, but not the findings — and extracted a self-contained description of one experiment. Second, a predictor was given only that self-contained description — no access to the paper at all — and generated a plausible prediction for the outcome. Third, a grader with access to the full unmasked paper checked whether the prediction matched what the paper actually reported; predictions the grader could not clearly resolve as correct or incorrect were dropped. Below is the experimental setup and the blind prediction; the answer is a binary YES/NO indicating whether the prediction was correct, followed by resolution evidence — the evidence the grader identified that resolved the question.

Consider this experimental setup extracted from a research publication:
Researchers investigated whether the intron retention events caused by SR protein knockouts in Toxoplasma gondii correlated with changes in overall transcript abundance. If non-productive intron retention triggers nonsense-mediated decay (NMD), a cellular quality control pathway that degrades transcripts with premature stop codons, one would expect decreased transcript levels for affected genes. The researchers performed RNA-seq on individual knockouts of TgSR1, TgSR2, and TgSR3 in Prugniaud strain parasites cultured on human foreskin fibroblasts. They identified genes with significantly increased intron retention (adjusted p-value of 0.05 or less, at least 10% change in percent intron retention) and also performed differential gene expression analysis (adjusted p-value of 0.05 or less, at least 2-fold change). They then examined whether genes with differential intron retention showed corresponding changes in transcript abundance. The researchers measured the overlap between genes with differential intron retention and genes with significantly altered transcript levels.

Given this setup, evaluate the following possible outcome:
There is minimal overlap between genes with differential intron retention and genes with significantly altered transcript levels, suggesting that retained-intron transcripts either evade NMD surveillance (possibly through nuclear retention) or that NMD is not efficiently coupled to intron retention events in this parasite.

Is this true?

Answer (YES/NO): YES